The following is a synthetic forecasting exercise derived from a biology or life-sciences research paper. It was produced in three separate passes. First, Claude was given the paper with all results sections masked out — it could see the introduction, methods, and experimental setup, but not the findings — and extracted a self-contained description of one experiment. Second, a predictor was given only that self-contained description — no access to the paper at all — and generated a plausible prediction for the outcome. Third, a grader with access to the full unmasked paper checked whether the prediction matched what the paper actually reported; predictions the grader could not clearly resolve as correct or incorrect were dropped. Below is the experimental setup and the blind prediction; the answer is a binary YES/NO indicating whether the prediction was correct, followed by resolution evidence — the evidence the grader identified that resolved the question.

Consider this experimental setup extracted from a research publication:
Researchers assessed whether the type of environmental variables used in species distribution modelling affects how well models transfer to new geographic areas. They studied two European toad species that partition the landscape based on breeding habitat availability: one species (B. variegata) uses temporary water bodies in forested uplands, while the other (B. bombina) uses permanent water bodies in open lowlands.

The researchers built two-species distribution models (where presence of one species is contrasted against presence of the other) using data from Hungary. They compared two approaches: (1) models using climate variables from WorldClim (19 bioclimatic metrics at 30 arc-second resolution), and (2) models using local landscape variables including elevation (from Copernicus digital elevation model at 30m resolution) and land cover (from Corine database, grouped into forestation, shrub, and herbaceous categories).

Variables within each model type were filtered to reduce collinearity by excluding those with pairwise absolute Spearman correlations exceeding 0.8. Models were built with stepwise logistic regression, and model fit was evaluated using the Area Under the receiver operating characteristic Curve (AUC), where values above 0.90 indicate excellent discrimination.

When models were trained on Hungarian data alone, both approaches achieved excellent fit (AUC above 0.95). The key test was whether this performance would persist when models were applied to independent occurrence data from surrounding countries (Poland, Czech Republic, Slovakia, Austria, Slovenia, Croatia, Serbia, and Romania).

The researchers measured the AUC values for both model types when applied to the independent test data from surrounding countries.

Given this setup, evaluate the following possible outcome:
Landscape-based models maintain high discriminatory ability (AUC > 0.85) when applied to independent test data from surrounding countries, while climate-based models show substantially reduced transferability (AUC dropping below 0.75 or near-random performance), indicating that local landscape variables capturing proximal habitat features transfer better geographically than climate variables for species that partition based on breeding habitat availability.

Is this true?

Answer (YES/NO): NO